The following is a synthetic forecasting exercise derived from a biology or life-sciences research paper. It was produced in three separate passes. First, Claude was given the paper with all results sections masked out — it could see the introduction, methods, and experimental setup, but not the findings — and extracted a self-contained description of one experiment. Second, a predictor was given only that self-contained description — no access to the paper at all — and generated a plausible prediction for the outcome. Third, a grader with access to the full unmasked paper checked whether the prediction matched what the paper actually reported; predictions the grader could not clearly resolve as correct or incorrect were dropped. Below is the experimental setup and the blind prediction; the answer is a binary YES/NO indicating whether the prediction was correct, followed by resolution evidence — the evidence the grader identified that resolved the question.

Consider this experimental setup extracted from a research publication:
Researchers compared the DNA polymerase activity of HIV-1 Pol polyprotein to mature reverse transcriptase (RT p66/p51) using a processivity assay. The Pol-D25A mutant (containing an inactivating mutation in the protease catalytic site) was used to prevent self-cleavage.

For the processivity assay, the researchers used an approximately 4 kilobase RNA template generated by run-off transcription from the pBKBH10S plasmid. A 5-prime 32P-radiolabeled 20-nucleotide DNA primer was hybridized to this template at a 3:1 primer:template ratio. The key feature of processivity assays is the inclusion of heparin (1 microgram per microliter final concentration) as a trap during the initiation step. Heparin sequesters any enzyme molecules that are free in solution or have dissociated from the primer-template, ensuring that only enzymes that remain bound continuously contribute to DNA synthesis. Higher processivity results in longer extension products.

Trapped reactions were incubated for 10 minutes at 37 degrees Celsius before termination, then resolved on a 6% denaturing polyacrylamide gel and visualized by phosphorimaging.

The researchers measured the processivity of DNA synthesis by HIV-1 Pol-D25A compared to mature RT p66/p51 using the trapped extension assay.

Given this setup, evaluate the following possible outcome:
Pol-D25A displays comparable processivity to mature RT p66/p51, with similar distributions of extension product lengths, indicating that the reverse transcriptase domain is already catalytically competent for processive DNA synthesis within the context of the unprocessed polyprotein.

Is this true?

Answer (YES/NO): YES